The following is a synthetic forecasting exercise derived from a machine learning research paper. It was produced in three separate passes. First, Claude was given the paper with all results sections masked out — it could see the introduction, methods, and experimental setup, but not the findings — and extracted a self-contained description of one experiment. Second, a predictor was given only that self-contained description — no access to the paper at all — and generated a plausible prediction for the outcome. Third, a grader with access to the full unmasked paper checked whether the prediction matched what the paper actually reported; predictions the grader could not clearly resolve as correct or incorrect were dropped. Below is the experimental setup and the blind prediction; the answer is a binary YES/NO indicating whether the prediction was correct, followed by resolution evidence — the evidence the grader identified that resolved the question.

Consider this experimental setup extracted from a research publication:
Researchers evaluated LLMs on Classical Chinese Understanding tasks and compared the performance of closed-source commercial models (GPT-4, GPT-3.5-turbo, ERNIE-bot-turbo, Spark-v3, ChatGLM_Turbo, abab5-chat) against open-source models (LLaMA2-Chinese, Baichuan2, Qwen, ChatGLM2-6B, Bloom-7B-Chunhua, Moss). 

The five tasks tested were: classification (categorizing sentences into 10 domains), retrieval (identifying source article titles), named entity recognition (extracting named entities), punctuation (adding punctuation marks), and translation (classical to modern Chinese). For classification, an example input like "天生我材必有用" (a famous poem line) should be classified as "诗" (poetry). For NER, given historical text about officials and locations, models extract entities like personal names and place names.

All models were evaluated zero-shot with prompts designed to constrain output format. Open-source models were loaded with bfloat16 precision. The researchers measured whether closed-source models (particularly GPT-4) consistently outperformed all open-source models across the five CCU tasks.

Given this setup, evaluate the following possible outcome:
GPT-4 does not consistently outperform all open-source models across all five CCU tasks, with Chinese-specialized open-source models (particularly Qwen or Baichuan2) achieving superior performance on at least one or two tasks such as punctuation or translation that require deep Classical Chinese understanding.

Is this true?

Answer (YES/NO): YES